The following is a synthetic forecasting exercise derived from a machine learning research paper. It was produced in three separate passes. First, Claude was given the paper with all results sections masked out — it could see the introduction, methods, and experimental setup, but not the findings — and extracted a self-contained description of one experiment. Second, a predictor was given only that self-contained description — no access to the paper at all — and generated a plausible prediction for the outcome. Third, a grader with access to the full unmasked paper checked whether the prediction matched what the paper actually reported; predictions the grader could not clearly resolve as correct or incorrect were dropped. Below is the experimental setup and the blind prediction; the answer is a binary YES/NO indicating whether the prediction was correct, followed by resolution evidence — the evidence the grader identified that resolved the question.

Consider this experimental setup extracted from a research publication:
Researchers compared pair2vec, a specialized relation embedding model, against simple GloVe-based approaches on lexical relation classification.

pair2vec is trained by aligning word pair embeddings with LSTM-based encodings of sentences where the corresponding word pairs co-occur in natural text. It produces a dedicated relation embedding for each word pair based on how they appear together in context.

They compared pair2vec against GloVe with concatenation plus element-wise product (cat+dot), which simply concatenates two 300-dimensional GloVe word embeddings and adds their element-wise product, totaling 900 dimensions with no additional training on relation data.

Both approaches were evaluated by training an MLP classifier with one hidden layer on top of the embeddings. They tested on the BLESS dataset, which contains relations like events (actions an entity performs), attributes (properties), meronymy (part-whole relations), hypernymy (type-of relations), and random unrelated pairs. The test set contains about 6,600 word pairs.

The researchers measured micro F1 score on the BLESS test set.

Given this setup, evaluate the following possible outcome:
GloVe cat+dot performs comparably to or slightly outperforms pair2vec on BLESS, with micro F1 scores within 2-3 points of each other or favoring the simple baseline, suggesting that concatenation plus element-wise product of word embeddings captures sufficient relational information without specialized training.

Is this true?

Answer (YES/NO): NO